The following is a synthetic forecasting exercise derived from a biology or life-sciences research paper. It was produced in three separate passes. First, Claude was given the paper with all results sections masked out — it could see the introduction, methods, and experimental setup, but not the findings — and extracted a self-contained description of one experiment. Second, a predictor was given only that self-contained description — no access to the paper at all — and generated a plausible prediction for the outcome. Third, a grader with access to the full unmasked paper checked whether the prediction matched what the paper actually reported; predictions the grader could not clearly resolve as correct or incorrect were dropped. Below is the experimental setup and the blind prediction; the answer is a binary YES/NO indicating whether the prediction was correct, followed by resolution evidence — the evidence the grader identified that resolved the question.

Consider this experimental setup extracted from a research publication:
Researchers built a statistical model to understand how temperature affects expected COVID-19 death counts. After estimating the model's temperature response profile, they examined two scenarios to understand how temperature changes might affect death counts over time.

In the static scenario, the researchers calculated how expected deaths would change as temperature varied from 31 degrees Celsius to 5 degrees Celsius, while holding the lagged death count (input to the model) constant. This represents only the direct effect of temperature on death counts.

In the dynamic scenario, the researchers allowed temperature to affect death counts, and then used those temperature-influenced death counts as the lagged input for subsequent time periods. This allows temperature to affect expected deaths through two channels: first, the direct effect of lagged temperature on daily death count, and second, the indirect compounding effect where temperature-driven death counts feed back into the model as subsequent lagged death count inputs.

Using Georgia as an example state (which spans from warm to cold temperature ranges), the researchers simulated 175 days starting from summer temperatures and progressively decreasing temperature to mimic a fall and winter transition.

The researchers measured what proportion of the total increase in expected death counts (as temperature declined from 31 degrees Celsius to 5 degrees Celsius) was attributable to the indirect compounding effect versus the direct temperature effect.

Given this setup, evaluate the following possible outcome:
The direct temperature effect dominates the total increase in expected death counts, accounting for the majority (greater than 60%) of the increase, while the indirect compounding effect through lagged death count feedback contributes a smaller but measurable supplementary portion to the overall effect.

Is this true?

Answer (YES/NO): NO